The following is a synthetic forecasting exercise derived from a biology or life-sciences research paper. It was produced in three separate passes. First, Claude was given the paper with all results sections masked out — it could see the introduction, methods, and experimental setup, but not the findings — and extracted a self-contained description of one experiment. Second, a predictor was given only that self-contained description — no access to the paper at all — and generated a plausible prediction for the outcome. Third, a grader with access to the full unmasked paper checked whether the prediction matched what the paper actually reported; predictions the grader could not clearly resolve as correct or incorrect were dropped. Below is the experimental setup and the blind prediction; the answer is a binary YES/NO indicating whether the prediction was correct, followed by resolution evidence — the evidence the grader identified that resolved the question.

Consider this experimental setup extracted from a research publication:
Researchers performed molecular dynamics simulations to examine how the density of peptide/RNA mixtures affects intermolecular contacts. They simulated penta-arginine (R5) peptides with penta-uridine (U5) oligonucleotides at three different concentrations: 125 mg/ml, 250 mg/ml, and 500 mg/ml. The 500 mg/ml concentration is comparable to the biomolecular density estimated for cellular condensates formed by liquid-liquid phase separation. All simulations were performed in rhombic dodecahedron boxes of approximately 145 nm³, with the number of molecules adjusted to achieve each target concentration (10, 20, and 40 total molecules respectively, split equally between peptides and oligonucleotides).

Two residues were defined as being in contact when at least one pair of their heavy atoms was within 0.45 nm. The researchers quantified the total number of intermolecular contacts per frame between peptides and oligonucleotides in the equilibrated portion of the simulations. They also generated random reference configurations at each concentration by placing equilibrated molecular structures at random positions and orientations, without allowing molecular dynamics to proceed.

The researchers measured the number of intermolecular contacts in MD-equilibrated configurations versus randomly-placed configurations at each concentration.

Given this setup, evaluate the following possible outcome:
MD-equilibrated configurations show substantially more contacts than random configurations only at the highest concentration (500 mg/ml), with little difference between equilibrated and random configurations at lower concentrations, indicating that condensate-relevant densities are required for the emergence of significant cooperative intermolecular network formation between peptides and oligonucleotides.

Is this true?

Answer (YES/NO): NO